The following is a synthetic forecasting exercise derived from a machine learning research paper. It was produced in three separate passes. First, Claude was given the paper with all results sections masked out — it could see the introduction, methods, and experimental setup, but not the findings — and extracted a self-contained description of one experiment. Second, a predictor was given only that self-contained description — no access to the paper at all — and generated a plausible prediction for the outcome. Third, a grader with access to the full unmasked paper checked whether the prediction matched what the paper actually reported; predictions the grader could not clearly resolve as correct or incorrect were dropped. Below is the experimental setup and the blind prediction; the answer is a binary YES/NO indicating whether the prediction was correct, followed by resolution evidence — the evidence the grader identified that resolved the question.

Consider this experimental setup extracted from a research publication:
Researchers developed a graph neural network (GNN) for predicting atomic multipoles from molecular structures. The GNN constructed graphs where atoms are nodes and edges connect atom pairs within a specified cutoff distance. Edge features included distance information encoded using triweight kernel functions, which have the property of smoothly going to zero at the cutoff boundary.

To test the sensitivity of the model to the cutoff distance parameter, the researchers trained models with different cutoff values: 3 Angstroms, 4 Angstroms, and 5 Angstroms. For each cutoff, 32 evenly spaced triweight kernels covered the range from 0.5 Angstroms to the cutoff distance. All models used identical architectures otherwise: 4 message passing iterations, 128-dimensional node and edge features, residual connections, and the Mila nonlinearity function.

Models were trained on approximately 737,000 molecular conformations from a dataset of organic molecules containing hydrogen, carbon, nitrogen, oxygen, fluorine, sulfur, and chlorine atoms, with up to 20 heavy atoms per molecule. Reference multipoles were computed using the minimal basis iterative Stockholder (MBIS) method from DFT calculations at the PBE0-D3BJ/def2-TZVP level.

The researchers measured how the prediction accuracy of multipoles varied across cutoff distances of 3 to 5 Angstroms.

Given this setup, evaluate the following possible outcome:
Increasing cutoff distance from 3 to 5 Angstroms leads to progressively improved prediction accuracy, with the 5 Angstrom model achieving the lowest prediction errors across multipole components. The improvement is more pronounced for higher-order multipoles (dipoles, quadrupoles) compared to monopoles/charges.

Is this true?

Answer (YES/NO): NO